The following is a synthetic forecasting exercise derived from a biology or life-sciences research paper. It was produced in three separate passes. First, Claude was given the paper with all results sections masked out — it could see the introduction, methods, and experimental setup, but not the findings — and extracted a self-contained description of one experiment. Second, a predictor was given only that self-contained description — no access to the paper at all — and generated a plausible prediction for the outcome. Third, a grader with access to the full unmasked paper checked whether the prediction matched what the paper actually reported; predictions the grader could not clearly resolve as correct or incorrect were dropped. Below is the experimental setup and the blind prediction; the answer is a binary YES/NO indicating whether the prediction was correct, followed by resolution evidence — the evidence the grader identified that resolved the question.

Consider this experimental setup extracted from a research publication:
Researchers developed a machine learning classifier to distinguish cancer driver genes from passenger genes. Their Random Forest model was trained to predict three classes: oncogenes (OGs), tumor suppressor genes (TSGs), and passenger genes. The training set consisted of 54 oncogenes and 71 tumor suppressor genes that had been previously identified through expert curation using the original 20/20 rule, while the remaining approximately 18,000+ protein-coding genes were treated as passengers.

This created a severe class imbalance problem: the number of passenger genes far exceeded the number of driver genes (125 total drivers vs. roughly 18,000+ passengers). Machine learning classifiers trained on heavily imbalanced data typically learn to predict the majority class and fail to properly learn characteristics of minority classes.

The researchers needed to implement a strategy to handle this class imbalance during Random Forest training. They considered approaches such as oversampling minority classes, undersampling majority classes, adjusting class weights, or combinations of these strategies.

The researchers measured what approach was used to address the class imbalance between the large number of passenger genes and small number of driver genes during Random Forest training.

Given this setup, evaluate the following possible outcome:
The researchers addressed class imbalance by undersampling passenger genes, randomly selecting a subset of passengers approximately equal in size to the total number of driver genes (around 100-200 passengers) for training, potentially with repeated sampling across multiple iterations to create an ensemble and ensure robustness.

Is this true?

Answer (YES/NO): YES